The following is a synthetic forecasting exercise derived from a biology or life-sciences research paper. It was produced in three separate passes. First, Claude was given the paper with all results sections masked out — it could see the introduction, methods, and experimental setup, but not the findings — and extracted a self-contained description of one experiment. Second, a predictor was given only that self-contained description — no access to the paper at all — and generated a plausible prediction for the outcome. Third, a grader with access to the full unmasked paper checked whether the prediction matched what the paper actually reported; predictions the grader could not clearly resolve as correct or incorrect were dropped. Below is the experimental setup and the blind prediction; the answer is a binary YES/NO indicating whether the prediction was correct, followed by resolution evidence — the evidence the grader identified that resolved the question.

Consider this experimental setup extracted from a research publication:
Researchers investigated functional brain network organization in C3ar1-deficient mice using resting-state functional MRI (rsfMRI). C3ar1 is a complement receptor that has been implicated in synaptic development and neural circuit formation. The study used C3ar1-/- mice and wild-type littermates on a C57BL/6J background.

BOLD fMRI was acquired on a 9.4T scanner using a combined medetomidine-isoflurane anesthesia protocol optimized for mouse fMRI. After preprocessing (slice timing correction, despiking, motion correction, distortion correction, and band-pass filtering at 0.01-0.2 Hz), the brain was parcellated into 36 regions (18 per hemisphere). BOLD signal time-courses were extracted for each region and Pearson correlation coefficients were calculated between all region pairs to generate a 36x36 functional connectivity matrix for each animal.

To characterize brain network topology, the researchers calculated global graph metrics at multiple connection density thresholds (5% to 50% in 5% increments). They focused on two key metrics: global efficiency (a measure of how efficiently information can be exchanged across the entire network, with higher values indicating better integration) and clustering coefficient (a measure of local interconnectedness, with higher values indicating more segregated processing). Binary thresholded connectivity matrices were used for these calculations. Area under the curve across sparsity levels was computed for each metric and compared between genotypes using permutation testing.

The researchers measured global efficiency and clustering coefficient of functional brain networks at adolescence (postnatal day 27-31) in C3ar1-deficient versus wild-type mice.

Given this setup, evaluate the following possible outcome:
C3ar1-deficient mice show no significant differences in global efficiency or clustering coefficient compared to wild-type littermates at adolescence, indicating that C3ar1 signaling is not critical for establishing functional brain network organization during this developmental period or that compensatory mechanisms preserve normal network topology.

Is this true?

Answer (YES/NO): YES